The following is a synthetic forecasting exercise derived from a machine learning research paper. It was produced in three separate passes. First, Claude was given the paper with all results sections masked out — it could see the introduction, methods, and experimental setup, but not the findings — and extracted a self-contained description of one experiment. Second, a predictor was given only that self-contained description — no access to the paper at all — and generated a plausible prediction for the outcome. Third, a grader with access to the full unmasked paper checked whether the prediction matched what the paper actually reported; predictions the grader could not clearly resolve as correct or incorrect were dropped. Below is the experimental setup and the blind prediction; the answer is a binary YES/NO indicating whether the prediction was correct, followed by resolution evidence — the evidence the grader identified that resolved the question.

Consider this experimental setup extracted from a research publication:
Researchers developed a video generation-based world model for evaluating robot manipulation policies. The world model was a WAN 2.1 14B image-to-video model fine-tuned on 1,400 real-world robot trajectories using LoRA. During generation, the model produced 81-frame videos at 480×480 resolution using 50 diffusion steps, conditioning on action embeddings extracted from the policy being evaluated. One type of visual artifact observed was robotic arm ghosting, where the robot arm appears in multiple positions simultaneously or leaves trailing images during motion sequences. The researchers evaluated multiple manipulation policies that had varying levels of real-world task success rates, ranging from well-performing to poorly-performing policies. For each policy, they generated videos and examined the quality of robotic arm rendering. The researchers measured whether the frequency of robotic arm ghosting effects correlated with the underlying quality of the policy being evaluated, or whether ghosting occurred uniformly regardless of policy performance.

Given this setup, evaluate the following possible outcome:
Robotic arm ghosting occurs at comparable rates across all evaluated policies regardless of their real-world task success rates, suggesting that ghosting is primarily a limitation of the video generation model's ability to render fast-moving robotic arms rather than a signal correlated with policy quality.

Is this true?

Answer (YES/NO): NO